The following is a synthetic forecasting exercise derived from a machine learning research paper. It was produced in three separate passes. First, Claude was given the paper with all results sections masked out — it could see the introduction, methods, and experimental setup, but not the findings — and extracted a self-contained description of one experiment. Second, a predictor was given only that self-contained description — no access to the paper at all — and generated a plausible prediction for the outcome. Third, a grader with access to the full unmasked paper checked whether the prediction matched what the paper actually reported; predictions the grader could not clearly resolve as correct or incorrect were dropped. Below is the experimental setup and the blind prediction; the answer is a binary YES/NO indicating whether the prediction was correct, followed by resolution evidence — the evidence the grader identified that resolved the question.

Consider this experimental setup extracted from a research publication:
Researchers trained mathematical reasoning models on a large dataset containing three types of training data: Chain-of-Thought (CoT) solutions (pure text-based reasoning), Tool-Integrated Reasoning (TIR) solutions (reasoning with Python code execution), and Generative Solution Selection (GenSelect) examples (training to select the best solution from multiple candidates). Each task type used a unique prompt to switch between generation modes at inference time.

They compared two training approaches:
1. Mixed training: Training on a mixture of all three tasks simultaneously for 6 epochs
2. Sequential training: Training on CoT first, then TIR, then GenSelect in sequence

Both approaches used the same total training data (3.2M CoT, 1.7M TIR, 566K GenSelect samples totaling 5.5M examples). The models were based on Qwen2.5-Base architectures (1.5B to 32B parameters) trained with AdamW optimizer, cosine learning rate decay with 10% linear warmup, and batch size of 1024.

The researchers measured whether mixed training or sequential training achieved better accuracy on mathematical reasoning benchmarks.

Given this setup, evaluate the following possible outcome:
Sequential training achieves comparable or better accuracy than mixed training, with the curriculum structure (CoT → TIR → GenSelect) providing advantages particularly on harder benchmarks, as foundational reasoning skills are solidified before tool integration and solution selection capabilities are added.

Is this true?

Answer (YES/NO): NO